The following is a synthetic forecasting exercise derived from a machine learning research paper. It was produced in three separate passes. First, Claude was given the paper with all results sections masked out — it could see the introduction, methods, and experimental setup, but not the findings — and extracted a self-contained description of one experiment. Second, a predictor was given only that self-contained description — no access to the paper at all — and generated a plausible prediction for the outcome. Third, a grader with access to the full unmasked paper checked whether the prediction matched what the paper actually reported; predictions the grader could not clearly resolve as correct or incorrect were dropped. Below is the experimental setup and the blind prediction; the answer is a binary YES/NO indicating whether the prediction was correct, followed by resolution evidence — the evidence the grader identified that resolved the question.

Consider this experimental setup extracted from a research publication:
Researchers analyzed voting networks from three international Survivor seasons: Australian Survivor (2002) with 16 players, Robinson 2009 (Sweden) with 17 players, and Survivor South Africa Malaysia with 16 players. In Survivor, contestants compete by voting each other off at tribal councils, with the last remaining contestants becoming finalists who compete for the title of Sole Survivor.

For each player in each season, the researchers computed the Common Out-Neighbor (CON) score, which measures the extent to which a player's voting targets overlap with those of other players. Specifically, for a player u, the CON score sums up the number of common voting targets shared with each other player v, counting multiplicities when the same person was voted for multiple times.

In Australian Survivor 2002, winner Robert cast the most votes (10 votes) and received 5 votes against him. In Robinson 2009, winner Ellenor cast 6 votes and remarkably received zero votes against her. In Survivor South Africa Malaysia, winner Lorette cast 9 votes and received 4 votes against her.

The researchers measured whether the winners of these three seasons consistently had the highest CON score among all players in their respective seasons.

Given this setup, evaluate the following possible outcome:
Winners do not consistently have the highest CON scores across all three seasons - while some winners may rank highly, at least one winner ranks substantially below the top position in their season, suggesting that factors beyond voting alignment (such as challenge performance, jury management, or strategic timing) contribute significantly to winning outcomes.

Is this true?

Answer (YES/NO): NO